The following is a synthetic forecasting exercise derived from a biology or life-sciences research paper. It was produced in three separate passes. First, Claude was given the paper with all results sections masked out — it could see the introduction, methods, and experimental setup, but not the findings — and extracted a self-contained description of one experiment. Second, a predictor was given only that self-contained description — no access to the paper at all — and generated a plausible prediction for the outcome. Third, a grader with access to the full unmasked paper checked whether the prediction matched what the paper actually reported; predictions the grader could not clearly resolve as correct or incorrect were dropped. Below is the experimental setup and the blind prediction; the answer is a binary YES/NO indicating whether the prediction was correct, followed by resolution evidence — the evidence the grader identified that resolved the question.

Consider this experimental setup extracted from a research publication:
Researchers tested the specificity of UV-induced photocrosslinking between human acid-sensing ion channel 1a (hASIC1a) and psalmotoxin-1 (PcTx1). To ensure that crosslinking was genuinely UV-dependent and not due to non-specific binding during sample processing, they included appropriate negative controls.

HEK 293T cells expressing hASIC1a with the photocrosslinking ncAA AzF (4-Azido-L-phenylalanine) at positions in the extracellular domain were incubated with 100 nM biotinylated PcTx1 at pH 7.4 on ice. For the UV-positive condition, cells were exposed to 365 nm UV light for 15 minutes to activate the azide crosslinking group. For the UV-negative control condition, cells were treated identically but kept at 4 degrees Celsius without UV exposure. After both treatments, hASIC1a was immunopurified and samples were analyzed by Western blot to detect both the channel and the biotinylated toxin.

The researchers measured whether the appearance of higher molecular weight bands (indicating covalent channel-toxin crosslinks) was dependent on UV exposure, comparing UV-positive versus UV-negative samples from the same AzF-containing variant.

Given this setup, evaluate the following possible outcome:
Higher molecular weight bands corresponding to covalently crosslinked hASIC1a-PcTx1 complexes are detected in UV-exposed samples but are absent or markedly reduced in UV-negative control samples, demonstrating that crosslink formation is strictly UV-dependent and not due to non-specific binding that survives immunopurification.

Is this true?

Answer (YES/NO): YES